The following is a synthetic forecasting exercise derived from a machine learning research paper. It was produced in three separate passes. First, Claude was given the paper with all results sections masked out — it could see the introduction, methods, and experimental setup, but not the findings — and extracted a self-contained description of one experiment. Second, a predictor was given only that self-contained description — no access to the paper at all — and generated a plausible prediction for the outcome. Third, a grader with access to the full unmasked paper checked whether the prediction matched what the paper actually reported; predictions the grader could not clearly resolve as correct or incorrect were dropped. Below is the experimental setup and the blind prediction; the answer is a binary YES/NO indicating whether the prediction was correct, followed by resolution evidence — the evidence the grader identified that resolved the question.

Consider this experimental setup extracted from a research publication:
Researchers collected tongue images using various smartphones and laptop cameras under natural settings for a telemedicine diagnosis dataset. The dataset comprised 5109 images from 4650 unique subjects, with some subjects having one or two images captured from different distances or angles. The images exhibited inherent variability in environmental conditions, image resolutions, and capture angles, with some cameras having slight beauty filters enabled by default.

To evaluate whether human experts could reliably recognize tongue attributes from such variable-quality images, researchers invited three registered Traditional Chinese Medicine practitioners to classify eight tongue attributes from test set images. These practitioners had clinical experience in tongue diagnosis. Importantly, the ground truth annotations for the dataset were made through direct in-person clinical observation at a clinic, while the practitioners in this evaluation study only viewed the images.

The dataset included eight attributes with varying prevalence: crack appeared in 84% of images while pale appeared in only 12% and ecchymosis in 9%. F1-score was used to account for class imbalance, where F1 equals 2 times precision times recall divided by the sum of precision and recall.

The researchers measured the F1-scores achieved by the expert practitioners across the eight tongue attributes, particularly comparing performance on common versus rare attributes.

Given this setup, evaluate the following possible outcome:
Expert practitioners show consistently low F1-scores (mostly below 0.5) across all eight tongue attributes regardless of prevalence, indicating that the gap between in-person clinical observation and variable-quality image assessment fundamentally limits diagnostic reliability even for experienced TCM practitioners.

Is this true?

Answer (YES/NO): NO